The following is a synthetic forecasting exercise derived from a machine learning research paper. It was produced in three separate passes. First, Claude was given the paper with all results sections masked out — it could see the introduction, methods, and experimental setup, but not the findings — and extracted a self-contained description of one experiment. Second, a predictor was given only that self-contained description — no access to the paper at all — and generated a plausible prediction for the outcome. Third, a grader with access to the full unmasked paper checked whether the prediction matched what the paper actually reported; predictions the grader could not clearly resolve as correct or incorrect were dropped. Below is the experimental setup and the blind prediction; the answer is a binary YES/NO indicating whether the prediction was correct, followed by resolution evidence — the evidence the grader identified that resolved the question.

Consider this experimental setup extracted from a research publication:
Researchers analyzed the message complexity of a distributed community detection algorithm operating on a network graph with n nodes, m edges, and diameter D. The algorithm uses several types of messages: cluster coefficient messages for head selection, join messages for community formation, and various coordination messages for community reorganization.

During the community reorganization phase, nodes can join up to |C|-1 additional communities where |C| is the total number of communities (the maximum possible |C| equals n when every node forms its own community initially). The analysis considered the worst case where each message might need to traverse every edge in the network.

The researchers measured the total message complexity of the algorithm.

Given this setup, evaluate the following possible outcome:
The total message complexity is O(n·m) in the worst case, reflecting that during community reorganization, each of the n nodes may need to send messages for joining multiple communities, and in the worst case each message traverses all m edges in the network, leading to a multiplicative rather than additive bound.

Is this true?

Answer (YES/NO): NO